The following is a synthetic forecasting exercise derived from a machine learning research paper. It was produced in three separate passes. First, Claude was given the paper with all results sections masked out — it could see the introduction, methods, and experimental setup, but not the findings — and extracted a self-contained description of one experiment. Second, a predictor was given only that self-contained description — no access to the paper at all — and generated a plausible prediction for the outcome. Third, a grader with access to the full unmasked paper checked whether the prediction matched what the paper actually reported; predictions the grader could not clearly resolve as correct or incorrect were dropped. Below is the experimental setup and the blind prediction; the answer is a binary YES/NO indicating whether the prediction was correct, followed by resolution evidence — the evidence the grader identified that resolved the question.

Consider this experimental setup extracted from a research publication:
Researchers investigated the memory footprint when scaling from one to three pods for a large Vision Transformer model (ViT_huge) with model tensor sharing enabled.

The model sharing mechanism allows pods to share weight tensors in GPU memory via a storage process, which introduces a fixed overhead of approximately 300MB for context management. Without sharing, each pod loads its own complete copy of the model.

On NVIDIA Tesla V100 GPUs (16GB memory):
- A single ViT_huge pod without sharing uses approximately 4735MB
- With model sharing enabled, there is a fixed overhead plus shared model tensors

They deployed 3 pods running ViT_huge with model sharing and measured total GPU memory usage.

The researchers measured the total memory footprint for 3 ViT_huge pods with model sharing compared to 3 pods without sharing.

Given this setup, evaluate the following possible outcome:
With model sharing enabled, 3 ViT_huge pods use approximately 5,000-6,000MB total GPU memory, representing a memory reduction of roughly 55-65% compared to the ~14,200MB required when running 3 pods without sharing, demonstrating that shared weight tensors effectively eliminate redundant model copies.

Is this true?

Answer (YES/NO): NO